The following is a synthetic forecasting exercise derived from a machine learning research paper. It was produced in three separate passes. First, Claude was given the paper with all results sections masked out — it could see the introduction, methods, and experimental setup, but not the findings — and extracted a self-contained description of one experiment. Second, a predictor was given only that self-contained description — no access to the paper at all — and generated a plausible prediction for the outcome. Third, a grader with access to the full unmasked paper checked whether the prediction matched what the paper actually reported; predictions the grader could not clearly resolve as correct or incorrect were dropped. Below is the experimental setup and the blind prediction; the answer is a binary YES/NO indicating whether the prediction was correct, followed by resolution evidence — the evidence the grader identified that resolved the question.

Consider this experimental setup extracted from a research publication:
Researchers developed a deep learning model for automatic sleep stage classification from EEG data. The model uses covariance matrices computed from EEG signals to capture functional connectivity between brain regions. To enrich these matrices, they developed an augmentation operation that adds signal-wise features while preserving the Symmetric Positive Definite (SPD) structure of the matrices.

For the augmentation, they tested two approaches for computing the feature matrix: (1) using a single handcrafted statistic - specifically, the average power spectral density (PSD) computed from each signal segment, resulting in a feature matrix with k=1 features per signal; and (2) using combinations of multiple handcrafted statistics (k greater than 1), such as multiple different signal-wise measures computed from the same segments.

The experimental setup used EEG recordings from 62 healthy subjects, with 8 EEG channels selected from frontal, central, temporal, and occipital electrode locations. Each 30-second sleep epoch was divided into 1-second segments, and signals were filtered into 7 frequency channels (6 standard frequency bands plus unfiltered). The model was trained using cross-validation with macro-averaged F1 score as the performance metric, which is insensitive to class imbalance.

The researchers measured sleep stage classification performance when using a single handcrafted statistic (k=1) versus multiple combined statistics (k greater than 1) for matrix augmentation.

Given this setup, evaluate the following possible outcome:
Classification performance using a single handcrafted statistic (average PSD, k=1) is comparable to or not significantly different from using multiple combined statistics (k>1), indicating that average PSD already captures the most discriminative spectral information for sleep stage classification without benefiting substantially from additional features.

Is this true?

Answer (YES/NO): YES